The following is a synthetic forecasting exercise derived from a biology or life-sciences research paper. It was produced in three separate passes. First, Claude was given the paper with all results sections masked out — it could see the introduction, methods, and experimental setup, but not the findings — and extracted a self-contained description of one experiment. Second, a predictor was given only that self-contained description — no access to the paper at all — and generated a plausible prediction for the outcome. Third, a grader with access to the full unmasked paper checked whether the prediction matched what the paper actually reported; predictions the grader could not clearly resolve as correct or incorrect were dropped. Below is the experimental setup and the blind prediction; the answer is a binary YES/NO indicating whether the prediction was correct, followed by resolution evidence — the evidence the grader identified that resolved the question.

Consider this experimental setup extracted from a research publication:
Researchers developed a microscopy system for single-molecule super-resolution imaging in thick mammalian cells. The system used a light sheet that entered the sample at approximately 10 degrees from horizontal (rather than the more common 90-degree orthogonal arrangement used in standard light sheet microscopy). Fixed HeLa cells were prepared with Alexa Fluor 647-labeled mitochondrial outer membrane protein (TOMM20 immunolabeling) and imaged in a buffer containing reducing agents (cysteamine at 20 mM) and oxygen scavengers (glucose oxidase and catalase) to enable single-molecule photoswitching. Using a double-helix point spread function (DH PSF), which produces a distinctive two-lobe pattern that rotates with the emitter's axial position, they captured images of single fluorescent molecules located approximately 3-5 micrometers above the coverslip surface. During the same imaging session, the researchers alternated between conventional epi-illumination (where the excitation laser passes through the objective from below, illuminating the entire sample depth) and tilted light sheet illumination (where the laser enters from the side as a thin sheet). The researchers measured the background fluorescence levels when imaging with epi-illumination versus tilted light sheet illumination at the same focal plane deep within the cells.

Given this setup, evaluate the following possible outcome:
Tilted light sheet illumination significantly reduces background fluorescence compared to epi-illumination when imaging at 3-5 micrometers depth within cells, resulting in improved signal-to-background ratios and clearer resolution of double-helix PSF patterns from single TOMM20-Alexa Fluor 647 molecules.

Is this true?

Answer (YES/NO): YES